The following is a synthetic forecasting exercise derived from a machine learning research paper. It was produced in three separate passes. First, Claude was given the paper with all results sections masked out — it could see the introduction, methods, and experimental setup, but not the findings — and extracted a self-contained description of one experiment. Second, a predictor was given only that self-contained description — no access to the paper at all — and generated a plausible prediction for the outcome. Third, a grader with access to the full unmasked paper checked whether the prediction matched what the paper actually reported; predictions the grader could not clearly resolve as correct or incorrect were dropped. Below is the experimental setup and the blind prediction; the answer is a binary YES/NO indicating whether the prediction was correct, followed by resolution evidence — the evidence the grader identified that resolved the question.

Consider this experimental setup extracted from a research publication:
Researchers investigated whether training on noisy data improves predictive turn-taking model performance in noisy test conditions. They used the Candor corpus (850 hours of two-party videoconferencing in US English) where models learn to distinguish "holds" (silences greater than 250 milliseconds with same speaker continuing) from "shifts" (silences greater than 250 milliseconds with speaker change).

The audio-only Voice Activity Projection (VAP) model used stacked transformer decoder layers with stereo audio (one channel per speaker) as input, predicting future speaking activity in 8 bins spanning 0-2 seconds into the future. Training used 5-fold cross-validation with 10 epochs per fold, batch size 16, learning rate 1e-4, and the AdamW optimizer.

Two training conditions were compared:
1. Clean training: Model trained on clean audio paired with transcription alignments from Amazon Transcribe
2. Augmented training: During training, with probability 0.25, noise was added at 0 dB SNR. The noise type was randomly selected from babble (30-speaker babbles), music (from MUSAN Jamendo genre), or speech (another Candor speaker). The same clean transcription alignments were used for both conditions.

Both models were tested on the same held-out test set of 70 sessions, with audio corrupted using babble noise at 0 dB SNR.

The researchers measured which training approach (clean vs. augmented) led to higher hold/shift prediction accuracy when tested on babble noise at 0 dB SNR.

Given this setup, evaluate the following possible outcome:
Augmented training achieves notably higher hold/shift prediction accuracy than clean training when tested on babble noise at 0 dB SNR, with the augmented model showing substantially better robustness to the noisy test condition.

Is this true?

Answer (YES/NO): YES